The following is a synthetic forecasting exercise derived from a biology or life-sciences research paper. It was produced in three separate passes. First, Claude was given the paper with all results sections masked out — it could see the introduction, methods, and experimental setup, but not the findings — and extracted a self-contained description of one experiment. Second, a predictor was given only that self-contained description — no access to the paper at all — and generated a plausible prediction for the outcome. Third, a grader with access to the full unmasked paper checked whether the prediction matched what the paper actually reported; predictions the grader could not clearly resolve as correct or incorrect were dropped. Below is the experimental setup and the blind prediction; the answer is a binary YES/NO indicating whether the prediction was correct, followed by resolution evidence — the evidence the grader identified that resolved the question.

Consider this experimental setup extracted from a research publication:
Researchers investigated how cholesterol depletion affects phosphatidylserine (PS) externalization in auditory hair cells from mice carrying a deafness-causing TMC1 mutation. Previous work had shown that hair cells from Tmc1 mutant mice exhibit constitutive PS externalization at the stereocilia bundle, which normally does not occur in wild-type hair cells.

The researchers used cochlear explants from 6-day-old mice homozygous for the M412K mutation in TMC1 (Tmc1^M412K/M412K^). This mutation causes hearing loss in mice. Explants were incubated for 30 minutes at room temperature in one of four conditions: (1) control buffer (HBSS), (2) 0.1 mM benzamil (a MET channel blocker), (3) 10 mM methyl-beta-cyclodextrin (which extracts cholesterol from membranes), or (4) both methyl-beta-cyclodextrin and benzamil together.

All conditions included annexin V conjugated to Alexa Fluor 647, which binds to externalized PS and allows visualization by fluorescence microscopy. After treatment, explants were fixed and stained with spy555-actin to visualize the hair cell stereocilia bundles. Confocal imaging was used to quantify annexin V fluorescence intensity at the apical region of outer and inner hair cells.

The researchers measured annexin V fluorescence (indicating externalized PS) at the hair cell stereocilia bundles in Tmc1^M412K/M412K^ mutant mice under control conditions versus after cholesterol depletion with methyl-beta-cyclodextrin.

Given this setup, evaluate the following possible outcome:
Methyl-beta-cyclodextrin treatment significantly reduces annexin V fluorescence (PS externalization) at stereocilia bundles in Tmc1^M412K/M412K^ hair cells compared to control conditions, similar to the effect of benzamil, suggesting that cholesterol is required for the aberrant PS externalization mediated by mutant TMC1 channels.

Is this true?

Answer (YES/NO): NO